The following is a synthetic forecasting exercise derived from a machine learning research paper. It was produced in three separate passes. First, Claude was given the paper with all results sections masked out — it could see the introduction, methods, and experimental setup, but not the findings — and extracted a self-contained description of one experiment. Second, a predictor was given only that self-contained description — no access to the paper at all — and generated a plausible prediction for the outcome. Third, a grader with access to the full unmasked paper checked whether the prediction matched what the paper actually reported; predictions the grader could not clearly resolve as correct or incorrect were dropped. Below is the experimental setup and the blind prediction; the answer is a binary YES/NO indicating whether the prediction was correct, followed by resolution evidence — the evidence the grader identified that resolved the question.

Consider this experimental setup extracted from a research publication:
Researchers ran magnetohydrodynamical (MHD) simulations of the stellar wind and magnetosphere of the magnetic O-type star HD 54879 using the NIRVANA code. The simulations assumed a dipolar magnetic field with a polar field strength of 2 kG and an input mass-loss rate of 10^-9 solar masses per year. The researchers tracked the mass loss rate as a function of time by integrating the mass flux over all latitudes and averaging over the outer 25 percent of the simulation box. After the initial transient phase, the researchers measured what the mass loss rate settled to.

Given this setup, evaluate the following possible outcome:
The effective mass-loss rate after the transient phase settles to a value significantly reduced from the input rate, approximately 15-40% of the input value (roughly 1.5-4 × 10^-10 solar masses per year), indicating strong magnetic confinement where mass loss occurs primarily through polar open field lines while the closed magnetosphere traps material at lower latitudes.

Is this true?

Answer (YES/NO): YES